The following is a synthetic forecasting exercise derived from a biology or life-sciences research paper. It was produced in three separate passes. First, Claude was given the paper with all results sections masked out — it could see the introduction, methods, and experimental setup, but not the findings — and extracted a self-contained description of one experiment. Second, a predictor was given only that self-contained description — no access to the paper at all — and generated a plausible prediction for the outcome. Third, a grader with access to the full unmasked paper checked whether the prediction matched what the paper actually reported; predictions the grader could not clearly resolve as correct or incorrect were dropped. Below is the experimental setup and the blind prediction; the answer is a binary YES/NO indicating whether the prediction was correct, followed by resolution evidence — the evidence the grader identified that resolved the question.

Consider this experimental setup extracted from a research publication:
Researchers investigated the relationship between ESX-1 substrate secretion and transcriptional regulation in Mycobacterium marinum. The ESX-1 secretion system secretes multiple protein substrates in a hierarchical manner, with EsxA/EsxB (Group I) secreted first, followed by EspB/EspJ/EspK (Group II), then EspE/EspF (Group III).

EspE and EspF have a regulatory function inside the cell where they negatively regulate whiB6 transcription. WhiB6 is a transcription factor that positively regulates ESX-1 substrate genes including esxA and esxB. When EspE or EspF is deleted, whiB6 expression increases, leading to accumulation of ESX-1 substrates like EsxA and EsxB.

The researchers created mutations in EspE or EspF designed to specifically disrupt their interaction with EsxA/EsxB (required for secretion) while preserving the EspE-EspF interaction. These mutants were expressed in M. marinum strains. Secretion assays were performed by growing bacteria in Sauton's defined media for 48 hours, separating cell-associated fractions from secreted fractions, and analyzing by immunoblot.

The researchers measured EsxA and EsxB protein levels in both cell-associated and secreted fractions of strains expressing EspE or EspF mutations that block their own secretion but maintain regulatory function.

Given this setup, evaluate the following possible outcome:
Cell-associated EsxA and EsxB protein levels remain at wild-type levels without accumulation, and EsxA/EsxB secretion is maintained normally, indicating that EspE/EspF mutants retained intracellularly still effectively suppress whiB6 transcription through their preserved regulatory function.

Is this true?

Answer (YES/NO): YES